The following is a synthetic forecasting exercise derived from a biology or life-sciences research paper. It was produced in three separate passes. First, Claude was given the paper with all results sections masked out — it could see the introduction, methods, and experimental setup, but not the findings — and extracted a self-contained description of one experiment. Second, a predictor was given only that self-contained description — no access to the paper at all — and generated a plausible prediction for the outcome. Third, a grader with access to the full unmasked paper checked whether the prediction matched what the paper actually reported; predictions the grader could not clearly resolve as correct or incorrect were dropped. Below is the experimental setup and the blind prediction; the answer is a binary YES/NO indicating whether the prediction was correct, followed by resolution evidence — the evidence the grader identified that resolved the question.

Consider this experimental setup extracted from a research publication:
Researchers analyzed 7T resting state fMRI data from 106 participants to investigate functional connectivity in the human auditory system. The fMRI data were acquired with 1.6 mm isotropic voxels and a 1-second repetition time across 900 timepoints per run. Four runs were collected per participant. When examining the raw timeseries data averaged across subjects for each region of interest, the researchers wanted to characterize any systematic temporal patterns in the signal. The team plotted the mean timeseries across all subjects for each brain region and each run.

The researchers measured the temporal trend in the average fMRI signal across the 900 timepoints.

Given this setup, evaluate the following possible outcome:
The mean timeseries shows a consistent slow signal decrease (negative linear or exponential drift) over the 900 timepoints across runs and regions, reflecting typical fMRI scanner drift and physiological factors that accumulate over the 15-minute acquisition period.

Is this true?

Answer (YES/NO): YES